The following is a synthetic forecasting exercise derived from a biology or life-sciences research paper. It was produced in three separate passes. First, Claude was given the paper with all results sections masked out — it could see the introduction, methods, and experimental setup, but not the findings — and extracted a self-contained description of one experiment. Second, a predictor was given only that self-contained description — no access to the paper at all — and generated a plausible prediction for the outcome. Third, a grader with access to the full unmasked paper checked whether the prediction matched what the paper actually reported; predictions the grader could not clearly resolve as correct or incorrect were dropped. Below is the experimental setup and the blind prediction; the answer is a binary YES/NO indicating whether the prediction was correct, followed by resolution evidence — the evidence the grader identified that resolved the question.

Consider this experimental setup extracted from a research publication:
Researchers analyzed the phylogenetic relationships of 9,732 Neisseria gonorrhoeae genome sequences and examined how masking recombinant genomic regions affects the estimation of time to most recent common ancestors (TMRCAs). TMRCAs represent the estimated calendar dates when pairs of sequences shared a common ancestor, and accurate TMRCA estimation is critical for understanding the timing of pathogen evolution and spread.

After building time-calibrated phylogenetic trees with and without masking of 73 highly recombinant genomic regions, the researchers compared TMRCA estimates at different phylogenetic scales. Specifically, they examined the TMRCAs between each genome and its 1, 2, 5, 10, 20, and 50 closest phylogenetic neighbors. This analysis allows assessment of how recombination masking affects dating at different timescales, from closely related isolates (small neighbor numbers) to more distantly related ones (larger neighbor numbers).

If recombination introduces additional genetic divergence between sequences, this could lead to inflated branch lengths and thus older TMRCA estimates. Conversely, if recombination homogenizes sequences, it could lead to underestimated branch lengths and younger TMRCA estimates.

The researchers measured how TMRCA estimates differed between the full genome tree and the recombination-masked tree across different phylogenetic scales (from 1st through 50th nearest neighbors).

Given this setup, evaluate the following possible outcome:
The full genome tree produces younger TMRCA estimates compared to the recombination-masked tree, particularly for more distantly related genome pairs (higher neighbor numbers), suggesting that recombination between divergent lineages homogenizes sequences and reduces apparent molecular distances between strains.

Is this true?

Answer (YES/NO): NO